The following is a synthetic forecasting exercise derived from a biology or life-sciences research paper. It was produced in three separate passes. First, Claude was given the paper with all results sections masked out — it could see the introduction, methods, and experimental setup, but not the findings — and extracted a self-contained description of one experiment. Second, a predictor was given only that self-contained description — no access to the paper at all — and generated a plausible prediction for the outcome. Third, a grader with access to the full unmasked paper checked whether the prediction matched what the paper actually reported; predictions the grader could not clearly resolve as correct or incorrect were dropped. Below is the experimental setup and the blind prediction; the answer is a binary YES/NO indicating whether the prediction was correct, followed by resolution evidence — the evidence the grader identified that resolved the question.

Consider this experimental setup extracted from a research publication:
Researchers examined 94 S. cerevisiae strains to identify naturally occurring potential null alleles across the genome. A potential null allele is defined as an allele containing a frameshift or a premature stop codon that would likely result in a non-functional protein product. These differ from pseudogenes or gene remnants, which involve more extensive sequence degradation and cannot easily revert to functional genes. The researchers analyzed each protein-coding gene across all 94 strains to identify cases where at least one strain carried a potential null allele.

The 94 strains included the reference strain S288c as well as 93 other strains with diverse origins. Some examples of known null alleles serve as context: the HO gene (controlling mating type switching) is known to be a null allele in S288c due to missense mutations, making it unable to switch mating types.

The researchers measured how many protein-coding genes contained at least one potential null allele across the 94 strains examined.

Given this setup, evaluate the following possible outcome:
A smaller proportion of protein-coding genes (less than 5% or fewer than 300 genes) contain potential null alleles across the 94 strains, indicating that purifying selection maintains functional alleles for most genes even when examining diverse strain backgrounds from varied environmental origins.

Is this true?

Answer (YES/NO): NO